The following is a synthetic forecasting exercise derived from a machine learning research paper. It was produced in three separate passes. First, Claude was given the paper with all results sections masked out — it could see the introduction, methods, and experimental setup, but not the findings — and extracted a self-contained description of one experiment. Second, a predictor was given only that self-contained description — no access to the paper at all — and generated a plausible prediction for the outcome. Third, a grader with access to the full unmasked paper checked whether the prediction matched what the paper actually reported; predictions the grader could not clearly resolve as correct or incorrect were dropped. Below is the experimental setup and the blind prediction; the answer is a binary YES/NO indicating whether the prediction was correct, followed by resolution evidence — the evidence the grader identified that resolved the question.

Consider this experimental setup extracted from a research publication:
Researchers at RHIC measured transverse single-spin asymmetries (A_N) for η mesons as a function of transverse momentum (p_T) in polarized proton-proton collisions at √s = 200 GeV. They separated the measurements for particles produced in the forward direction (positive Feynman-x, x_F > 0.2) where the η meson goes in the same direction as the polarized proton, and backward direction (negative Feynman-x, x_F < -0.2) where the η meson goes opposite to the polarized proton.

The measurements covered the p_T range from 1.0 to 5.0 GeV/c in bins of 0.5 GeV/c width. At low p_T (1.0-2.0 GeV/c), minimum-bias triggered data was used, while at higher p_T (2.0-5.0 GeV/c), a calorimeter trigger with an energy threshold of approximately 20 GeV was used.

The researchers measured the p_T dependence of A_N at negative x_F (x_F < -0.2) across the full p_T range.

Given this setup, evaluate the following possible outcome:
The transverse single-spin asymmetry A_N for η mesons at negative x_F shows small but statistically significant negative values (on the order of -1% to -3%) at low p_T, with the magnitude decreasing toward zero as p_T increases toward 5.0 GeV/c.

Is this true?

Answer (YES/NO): NO